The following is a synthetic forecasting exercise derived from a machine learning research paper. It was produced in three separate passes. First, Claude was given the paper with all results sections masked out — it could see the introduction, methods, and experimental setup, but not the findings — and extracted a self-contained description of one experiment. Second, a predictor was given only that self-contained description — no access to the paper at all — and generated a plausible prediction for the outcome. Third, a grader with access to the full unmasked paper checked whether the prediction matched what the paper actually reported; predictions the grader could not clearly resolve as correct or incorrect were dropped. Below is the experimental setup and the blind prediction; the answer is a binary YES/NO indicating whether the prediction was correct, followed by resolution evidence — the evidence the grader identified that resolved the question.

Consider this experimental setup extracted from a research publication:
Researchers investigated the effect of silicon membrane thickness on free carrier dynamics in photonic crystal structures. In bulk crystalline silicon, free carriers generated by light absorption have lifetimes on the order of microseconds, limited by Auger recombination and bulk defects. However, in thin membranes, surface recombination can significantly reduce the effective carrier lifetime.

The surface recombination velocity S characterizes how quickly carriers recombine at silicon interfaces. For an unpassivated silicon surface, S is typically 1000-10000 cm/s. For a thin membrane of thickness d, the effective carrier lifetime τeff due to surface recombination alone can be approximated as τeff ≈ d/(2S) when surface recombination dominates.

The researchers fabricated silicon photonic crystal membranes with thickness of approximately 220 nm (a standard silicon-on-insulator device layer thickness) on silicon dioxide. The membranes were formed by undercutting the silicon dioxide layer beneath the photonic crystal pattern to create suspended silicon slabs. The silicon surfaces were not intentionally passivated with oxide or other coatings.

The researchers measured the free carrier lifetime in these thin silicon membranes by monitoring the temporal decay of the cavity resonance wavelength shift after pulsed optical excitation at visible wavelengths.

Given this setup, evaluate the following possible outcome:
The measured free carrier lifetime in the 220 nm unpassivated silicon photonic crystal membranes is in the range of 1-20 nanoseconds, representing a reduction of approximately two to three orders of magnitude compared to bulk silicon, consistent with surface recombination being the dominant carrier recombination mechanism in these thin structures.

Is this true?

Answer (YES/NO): YES